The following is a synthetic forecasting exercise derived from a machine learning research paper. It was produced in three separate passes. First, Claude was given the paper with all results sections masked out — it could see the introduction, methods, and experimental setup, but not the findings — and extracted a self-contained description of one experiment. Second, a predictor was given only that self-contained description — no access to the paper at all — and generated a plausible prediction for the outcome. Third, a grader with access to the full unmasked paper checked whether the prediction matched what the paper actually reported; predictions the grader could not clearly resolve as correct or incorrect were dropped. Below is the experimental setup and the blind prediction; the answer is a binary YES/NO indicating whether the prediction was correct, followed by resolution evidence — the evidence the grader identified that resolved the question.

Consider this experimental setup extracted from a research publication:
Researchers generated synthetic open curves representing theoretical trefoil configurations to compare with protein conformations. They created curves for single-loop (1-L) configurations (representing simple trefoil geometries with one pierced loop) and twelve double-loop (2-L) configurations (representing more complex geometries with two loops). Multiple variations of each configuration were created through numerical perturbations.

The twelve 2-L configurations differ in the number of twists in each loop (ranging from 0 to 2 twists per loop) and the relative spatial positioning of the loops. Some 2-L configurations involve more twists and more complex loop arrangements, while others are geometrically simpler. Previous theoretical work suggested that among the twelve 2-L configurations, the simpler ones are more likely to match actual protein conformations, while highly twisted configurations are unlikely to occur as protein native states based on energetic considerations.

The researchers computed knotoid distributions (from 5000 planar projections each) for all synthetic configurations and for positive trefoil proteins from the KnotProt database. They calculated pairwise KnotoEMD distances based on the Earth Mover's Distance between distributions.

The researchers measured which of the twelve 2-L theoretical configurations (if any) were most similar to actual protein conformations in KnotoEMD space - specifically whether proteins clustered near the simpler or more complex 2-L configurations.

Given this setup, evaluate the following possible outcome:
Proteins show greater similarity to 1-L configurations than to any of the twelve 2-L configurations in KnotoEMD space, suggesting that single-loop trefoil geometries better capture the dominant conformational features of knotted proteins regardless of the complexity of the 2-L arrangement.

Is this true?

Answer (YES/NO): NO